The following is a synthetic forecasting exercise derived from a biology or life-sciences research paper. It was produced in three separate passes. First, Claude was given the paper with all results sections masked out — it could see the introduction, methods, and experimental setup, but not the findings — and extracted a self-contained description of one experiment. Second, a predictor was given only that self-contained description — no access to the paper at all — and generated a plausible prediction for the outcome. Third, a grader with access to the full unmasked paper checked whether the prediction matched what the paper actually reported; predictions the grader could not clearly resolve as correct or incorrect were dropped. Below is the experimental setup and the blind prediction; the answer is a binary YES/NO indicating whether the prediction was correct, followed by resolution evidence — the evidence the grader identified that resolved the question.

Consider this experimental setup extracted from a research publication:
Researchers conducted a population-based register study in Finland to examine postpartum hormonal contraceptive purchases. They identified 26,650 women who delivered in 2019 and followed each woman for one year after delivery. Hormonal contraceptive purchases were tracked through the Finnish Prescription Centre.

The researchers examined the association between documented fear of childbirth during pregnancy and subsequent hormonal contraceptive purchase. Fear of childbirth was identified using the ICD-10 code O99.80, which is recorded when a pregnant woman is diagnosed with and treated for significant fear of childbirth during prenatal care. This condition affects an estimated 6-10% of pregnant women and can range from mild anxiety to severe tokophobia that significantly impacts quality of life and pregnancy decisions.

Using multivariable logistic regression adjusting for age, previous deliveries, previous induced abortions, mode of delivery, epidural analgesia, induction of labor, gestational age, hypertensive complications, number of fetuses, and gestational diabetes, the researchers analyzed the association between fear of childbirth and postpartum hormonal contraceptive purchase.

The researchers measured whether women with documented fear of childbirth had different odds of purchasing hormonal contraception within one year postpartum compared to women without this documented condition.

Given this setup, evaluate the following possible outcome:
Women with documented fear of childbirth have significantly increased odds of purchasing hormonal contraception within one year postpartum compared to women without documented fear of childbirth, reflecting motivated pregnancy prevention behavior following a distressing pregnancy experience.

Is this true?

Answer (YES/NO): YES